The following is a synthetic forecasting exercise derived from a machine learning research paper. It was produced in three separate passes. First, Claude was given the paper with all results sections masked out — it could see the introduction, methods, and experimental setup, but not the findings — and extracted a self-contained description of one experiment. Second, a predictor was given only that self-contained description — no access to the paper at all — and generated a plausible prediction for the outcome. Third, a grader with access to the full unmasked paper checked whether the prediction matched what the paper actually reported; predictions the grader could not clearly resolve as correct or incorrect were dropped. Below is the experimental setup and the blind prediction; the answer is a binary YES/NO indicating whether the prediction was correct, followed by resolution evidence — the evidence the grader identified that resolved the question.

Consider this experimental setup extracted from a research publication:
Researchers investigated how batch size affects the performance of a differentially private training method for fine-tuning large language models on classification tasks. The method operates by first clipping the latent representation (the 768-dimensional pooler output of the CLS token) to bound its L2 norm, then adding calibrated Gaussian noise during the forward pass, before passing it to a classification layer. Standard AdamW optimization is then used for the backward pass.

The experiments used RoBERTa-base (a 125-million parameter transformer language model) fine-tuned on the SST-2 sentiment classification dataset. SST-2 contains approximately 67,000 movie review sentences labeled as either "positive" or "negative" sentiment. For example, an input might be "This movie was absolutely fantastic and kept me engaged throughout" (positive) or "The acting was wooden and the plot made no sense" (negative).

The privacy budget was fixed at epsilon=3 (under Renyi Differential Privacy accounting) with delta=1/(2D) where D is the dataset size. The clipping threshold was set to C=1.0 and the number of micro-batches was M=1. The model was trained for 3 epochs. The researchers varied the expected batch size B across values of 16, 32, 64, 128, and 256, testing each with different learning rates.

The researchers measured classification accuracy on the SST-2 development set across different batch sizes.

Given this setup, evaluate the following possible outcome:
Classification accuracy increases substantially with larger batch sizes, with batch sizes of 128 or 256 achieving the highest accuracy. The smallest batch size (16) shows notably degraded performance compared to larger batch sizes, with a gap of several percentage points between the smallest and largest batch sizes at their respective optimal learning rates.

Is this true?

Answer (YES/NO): NO